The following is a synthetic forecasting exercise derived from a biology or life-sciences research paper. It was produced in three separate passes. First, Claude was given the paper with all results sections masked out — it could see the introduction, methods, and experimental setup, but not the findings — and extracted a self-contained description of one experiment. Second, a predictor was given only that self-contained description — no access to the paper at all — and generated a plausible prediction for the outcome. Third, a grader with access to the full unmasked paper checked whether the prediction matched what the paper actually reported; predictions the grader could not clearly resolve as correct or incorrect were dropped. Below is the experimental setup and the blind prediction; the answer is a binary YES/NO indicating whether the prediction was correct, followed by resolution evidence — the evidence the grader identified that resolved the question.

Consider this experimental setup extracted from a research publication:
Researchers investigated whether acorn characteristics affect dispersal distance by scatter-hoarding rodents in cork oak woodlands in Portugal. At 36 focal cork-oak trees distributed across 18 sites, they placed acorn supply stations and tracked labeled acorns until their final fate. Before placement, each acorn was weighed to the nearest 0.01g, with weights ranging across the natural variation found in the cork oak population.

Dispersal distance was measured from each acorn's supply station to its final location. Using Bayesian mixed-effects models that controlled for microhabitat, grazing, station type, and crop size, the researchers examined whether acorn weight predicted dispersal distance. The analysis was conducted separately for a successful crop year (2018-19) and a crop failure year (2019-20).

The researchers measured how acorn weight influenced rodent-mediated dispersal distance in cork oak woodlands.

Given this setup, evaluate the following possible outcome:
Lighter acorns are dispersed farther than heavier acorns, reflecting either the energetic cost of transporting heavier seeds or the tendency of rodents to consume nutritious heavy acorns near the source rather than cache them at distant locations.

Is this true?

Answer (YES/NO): NO